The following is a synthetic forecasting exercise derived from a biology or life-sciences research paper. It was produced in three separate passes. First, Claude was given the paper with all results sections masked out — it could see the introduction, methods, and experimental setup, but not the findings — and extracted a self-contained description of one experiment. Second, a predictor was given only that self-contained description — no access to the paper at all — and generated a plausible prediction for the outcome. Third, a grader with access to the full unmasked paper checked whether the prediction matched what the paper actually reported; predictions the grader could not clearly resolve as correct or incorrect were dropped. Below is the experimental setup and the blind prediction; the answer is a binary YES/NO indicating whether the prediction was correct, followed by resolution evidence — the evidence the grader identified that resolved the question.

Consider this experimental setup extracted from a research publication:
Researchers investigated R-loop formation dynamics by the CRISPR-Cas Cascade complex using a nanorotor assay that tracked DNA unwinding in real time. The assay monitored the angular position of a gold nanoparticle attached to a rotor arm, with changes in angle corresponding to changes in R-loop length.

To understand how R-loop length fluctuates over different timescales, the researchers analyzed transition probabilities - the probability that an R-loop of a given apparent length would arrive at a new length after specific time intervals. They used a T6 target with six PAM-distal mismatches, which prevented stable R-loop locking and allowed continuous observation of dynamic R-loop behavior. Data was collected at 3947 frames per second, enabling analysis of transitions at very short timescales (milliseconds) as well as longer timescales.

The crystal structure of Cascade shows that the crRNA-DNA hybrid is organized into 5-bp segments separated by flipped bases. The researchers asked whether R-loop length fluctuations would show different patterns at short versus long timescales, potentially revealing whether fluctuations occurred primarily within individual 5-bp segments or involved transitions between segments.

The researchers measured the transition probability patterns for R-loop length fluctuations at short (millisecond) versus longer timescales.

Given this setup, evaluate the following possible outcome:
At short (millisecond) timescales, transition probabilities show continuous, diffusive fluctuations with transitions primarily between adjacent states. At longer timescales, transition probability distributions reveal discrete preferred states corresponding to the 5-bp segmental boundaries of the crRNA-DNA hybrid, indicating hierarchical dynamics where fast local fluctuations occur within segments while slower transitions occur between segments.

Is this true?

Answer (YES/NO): YES